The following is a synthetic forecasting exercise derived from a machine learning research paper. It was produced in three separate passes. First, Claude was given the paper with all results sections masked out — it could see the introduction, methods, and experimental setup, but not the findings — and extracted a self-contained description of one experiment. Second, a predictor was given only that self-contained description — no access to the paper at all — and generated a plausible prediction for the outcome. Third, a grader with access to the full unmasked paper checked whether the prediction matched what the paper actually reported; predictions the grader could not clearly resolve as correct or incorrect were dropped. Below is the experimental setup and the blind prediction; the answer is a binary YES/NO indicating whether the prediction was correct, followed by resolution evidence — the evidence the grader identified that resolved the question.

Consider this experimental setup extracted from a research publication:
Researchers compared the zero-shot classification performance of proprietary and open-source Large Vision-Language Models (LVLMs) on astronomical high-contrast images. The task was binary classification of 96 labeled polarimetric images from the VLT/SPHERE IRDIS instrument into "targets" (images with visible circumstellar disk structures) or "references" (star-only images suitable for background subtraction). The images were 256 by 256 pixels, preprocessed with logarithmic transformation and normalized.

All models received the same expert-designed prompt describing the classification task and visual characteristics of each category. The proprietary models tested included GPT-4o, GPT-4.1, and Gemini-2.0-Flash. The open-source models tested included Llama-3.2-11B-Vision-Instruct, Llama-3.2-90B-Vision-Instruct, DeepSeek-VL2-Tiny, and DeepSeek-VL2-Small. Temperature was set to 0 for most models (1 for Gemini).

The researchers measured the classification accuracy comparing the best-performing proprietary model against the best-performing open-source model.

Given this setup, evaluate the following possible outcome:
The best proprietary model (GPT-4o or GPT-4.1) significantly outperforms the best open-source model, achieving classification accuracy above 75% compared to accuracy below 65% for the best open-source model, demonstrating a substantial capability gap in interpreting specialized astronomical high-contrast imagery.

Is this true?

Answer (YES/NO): NO